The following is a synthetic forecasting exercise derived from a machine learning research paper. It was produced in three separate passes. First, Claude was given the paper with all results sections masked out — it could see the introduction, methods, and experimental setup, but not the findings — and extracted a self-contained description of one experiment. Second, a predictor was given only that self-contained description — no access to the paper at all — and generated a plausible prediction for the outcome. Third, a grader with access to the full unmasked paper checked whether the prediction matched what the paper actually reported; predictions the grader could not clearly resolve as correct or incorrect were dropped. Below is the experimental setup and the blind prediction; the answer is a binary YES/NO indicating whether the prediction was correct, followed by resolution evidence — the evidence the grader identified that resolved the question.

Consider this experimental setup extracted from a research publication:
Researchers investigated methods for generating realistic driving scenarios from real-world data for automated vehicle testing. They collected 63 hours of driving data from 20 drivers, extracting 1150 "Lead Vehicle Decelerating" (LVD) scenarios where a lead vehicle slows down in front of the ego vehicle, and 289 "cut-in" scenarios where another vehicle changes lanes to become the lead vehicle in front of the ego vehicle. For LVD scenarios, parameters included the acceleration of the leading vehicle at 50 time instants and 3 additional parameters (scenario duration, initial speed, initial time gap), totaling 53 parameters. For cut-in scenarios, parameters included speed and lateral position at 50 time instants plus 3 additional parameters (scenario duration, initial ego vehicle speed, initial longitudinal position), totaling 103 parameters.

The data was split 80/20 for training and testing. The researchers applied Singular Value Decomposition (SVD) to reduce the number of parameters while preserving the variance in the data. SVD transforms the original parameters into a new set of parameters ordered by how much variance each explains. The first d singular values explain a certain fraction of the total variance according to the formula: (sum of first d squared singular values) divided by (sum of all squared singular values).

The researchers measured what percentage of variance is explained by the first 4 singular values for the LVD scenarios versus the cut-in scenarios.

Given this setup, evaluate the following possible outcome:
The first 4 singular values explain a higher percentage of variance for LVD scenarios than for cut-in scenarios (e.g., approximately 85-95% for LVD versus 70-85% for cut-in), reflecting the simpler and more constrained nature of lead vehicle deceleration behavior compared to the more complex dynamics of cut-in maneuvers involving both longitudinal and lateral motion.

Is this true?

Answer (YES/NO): NO